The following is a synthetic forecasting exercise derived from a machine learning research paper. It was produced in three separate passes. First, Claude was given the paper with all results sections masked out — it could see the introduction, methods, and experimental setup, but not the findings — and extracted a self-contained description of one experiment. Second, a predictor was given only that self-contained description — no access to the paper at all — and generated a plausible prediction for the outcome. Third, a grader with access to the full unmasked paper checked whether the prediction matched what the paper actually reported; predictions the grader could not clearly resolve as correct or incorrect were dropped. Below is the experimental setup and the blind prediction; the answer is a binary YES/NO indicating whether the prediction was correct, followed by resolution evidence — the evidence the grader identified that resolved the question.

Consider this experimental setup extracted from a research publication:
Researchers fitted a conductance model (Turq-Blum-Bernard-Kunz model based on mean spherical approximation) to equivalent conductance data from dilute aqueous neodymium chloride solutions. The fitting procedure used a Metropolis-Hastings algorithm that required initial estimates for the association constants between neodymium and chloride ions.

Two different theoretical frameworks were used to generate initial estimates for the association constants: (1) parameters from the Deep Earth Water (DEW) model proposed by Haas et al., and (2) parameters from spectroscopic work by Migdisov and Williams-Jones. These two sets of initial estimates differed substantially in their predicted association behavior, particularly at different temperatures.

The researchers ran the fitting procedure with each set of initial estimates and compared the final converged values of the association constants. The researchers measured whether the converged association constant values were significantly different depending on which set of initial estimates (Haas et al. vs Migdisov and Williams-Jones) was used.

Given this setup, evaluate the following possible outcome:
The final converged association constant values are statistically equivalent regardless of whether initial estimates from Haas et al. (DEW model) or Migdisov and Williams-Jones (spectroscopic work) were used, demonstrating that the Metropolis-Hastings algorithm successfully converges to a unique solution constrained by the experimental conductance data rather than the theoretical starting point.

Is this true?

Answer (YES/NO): YES